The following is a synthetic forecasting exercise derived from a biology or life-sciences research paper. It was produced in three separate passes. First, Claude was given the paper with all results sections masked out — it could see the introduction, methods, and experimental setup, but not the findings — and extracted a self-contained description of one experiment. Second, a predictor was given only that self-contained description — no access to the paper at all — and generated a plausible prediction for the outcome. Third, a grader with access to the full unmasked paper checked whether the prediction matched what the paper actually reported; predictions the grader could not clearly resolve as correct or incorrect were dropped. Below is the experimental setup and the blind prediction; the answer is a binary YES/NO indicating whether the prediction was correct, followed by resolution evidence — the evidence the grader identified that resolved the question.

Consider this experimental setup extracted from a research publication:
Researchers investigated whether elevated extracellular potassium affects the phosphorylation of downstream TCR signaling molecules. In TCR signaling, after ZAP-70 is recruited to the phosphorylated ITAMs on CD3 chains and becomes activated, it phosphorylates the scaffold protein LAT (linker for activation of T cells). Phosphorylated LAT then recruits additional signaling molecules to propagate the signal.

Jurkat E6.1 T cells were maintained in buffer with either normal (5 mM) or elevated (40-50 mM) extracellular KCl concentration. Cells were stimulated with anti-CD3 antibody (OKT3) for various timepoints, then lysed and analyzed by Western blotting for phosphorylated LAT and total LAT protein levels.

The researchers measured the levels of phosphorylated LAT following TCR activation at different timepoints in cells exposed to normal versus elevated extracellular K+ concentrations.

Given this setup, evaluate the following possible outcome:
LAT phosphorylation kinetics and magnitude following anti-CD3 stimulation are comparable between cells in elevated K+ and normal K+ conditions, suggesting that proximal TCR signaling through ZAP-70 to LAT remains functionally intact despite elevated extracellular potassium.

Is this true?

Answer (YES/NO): NO